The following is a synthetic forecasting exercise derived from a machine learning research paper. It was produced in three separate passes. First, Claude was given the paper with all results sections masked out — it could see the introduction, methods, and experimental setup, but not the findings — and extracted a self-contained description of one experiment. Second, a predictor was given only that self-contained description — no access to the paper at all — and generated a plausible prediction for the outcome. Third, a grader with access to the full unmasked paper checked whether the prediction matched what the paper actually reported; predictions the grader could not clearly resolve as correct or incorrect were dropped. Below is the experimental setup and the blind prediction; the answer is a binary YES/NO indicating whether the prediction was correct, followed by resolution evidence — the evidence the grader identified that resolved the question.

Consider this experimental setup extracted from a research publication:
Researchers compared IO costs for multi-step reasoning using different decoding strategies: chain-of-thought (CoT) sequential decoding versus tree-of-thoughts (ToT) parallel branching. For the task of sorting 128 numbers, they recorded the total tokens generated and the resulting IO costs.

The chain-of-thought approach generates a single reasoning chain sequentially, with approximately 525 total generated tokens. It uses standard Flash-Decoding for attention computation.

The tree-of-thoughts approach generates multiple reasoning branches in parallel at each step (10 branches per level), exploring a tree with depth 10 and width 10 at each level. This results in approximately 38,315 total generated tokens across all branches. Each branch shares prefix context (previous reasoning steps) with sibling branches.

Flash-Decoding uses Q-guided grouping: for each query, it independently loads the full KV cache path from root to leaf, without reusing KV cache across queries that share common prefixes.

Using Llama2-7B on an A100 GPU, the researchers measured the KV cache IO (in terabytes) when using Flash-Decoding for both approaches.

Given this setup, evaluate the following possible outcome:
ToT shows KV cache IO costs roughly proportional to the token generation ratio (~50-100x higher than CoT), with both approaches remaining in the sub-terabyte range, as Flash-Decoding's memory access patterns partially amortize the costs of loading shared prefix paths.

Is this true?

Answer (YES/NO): NO